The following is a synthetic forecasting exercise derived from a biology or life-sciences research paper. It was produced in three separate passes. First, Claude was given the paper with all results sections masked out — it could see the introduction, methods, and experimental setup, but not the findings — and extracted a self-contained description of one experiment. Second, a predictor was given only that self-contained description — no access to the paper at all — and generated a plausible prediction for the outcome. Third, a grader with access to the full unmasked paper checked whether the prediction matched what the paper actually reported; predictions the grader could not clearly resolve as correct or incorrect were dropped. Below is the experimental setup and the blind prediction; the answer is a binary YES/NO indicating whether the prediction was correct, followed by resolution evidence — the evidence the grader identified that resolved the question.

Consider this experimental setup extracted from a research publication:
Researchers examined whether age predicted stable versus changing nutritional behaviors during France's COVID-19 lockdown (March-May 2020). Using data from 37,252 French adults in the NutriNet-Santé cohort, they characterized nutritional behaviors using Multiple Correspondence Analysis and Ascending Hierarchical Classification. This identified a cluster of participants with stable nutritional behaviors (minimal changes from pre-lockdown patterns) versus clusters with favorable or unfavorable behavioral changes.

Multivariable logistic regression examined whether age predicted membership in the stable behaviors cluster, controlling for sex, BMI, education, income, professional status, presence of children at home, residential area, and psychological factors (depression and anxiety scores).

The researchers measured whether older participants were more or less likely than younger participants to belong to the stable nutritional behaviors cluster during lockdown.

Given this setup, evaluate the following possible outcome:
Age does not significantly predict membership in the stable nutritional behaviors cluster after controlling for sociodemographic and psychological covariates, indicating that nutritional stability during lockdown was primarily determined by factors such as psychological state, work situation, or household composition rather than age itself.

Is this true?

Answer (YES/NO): NO